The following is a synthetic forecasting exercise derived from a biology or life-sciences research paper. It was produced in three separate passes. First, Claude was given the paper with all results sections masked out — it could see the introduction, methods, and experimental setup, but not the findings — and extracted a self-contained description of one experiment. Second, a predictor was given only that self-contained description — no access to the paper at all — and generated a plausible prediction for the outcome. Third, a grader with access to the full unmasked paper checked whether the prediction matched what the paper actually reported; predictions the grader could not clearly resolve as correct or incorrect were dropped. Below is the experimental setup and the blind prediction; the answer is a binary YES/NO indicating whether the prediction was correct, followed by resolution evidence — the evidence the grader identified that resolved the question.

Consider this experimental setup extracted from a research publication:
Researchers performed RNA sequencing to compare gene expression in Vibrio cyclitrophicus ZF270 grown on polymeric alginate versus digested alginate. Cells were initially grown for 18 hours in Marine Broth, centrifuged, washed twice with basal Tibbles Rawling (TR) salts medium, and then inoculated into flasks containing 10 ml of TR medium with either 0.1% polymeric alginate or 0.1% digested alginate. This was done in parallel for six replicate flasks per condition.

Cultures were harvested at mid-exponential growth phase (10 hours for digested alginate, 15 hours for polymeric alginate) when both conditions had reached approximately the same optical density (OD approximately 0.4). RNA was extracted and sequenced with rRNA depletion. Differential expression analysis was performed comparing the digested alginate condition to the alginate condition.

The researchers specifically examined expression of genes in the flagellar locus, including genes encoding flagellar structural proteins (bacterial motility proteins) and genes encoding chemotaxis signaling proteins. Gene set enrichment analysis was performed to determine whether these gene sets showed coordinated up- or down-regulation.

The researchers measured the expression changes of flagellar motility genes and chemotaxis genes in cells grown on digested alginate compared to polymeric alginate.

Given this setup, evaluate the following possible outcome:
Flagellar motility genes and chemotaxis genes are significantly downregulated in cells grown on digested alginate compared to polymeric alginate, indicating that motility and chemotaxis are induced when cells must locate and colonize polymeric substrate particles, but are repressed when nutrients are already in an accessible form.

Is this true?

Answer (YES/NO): NO